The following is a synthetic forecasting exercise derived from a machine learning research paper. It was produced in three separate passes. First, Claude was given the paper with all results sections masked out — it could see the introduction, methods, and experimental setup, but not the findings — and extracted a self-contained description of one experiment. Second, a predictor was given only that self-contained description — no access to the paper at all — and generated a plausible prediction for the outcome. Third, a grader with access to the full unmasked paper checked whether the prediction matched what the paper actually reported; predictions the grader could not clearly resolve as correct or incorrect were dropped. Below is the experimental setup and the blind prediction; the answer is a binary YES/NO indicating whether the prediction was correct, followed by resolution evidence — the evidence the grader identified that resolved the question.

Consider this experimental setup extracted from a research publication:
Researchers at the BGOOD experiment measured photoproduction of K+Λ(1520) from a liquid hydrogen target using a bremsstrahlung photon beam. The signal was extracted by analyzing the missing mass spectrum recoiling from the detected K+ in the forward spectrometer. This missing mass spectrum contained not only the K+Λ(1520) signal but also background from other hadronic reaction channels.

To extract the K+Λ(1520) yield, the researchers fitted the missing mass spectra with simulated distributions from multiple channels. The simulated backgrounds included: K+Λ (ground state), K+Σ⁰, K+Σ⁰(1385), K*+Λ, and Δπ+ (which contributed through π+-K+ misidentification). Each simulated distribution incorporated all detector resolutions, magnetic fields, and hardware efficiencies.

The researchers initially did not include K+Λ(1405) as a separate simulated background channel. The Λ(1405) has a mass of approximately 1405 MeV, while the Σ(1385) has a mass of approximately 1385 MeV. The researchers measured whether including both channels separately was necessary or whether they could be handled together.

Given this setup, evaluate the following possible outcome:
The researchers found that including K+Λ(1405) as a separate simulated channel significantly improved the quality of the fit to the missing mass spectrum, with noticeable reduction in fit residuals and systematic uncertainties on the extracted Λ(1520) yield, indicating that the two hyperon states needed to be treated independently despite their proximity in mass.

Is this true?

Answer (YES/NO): NO